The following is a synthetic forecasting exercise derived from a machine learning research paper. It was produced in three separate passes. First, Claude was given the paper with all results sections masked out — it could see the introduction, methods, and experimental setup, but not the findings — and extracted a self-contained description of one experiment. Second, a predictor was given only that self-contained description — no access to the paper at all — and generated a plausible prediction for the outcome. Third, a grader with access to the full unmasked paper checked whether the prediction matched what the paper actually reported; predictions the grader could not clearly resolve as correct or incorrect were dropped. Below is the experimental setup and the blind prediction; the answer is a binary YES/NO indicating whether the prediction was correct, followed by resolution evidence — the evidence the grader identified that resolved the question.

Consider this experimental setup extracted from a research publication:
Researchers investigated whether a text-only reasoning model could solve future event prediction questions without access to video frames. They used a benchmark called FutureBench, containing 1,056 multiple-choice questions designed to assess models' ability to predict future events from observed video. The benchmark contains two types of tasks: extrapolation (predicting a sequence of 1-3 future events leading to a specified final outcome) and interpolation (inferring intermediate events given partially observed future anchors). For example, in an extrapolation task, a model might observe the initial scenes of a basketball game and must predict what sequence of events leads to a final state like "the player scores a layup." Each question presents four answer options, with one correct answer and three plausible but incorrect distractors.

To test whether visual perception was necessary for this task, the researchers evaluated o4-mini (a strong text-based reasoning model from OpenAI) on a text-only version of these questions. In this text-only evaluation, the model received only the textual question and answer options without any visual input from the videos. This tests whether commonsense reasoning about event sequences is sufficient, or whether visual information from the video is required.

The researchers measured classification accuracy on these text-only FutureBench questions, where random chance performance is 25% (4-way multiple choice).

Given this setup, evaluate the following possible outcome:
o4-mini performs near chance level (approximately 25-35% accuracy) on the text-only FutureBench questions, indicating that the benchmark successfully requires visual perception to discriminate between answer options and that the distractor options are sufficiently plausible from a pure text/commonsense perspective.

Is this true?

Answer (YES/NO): YES